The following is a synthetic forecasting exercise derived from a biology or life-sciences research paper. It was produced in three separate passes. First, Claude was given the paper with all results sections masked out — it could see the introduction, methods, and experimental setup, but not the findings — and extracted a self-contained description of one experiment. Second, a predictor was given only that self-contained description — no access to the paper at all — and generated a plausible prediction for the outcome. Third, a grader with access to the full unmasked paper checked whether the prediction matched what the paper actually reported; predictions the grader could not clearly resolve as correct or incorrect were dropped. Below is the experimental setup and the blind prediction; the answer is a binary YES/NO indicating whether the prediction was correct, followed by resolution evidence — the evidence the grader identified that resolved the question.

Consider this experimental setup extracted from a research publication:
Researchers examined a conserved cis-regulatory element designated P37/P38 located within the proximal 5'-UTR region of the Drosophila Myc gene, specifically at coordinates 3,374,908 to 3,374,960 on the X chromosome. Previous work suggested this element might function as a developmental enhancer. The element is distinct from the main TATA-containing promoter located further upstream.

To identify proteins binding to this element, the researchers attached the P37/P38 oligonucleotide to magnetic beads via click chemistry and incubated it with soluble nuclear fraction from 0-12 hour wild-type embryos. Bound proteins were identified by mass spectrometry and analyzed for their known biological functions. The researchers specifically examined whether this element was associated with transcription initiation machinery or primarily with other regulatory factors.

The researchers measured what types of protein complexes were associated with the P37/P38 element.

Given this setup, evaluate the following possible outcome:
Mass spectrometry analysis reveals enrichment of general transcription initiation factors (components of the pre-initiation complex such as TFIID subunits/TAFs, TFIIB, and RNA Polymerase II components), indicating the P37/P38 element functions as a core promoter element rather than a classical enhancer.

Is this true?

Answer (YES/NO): NO